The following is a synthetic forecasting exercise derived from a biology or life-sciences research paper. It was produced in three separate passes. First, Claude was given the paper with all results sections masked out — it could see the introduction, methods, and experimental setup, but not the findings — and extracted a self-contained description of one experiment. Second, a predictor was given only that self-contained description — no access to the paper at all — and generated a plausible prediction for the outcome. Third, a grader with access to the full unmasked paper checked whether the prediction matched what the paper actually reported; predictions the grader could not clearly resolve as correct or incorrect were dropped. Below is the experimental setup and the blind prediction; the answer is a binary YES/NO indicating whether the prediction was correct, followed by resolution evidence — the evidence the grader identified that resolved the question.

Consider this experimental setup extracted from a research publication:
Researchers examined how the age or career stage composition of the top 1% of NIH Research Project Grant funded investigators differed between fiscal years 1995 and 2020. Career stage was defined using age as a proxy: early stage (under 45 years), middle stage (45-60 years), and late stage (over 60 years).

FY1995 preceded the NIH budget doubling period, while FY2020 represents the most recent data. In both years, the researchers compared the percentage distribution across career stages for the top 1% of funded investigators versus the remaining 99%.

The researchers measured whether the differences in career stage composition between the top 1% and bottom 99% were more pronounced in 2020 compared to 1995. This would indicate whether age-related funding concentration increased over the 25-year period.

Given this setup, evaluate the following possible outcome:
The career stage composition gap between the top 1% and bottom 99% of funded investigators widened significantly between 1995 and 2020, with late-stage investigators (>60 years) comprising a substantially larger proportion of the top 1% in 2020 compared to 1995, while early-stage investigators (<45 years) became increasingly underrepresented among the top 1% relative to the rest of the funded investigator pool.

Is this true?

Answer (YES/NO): YES